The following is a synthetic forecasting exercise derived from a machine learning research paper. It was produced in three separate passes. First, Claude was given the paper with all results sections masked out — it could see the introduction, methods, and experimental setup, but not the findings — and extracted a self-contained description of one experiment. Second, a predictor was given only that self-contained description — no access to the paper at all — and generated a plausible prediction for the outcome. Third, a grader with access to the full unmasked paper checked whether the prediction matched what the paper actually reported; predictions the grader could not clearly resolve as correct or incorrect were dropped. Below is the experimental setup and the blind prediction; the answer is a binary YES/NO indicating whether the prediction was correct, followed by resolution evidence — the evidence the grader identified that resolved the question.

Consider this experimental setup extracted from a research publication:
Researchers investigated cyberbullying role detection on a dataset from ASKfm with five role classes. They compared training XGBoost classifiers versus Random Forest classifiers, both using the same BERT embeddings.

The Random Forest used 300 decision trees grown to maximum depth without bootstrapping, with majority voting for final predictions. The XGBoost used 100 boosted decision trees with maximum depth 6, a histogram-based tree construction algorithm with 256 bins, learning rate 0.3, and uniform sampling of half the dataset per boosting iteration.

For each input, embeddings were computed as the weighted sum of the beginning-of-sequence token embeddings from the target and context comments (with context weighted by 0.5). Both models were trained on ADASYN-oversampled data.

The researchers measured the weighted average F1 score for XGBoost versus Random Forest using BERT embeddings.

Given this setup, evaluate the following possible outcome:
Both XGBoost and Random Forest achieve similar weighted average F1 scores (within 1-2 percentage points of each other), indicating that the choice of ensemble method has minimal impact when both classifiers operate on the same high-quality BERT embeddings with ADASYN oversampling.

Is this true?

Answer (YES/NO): NO